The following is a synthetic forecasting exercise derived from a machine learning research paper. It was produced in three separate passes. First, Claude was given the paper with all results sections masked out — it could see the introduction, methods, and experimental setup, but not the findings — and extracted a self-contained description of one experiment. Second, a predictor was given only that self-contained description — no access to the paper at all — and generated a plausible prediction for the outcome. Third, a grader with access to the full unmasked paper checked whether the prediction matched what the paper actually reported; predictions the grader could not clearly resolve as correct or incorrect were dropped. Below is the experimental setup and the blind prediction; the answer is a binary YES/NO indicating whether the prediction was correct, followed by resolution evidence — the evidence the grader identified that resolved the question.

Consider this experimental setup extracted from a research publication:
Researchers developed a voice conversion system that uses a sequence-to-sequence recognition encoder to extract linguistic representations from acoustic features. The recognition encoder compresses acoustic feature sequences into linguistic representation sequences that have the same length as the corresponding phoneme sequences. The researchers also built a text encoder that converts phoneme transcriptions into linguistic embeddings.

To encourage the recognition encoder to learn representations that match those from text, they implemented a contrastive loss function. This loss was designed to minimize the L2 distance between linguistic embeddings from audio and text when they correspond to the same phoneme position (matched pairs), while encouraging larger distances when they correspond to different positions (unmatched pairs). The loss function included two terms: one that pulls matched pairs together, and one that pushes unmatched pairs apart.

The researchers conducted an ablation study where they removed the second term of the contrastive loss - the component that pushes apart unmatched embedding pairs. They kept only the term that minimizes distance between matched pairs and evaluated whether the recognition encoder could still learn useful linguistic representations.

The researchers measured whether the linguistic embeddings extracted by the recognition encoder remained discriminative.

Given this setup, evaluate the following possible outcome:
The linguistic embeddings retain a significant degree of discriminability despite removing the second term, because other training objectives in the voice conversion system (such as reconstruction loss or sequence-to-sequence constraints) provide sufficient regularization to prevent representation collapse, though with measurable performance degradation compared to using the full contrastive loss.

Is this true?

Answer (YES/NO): NO